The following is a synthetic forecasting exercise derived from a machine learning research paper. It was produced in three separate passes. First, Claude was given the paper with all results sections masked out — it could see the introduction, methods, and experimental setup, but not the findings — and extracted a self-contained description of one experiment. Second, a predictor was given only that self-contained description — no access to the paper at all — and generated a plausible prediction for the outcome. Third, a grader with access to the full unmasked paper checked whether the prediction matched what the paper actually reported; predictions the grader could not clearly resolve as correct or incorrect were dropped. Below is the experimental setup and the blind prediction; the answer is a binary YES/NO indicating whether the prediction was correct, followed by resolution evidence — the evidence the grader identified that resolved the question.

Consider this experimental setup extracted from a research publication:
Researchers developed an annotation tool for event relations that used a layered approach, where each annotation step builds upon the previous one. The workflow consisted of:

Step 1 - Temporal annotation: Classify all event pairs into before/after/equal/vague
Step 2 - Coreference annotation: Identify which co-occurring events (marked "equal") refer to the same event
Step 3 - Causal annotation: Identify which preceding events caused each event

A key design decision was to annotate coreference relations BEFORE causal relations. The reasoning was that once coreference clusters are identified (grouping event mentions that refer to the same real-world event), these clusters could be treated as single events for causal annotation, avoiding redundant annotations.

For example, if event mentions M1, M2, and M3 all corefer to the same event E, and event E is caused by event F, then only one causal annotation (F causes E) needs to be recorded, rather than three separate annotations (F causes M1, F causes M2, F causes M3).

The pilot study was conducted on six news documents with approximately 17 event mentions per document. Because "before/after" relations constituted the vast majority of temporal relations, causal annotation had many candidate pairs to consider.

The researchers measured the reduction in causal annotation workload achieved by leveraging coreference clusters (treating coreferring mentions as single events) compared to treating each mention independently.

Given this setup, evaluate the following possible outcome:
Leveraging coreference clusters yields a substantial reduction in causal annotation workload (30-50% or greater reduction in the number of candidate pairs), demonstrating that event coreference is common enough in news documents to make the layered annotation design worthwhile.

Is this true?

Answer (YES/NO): NO